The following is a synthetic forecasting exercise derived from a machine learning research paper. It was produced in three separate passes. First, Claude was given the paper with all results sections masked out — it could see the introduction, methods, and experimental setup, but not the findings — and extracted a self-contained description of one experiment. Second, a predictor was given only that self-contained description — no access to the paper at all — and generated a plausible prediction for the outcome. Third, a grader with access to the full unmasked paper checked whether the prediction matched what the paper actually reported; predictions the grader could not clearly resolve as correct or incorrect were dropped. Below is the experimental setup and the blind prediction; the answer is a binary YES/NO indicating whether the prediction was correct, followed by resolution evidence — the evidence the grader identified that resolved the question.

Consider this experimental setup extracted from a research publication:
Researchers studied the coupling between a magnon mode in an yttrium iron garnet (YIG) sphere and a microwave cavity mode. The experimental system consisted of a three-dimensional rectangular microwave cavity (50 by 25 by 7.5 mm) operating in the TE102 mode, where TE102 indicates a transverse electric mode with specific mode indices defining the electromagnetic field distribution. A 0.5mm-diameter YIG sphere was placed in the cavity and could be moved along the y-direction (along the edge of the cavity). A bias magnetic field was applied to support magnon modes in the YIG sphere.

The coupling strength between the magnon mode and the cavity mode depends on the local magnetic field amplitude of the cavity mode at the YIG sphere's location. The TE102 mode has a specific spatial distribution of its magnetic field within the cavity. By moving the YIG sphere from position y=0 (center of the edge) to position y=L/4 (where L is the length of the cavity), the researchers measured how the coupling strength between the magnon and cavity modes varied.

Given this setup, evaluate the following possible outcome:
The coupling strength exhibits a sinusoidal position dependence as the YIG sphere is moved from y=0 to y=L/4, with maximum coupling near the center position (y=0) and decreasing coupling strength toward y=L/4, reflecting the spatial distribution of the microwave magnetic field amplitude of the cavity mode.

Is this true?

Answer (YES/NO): NO